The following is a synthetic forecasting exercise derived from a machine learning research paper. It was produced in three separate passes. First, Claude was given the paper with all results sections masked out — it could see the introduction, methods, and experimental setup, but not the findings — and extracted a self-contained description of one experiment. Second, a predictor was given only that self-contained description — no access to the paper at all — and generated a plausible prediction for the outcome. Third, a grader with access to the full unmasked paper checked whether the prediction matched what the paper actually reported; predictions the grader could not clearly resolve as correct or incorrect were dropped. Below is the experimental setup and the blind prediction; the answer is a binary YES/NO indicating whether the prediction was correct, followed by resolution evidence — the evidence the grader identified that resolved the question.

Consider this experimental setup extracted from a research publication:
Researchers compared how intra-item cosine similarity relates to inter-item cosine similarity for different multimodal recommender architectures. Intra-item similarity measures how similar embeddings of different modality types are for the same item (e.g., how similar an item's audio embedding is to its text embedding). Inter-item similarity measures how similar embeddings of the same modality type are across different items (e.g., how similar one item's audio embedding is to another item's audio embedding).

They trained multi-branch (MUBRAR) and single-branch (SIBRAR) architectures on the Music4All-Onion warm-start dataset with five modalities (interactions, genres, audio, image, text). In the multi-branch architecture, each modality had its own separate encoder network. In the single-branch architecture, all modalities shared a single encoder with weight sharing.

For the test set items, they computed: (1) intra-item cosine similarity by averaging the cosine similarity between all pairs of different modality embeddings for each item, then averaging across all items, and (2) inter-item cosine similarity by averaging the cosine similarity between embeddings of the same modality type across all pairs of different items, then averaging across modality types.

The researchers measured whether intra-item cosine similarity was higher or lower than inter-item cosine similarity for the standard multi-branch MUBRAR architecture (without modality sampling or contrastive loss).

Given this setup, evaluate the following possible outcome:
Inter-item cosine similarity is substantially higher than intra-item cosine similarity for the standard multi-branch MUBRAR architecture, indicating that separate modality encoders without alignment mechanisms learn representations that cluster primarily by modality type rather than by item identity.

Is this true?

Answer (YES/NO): YES